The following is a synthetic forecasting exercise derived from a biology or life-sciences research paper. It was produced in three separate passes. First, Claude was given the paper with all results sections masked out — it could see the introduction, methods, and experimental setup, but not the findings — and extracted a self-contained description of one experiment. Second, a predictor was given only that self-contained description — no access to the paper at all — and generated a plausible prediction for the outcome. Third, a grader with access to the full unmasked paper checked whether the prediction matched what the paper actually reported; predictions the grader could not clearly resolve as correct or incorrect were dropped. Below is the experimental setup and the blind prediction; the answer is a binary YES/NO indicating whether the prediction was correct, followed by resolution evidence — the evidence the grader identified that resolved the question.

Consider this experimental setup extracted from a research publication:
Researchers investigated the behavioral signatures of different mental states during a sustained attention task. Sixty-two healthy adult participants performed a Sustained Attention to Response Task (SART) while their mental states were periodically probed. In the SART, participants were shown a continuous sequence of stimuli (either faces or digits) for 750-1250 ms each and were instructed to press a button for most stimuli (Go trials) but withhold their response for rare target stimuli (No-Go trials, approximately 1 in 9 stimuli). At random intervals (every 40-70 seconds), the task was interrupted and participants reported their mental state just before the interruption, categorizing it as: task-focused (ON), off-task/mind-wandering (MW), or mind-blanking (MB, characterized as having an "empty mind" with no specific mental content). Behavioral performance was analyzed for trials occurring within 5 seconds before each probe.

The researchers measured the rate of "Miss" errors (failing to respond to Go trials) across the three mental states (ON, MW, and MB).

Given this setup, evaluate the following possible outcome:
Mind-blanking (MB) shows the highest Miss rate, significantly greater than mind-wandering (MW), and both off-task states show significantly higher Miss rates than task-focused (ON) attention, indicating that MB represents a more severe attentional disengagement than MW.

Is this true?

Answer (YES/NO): YES